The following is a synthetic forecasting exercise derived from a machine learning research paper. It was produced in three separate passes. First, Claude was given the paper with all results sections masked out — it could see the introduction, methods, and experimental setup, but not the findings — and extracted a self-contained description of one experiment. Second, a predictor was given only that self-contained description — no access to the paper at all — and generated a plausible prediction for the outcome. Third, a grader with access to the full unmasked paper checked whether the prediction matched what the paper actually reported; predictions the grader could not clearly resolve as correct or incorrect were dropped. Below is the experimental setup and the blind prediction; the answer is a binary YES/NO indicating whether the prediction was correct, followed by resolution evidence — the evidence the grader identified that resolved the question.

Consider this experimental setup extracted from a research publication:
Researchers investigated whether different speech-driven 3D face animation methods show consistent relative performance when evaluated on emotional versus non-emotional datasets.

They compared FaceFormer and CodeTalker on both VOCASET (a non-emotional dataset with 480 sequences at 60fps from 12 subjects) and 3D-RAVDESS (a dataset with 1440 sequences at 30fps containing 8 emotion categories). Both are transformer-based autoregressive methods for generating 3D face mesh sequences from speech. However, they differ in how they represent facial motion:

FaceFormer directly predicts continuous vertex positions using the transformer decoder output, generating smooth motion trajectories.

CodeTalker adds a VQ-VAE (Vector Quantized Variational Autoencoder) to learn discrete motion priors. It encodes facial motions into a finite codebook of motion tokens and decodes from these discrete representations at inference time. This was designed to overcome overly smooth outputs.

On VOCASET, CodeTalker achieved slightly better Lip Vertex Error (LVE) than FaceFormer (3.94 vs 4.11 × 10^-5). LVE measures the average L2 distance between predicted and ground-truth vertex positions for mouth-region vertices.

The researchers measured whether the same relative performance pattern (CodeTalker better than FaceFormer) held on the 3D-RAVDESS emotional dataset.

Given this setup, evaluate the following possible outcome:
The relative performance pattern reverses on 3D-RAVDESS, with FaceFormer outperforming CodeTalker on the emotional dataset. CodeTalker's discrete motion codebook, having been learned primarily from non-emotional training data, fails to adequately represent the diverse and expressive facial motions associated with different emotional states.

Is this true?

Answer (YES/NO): YES